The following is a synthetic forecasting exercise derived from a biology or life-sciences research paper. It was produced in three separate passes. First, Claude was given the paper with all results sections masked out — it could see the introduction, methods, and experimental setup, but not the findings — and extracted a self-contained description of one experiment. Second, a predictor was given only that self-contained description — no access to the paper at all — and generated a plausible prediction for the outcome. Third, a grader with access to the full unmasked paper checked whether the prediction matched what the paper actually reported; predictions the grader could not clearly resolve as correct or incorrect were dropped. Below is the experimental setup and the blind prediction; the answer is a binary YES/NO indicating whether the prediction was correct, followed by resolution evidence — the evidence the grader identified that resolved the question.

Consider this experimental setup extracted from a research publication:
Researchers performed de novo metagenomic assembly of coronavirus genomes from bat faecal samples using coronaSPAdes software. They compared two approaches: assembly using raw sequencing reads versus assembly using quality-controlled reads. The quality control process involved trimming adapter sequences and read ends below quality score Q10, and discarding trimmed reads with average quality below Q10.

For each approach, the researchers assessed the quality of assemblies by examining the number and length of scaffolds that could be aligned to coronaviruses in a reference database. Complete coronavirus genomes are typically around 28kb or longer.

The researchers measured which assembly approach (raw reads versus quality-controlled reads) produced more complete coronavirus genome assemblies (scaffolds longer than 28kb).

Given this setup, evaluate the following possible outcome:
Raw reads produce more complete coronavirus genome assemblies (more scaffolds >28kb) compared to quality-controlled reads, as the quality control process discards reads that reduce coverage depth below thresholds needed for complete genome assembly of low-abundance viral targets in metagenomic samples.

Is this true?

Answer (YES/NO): YES